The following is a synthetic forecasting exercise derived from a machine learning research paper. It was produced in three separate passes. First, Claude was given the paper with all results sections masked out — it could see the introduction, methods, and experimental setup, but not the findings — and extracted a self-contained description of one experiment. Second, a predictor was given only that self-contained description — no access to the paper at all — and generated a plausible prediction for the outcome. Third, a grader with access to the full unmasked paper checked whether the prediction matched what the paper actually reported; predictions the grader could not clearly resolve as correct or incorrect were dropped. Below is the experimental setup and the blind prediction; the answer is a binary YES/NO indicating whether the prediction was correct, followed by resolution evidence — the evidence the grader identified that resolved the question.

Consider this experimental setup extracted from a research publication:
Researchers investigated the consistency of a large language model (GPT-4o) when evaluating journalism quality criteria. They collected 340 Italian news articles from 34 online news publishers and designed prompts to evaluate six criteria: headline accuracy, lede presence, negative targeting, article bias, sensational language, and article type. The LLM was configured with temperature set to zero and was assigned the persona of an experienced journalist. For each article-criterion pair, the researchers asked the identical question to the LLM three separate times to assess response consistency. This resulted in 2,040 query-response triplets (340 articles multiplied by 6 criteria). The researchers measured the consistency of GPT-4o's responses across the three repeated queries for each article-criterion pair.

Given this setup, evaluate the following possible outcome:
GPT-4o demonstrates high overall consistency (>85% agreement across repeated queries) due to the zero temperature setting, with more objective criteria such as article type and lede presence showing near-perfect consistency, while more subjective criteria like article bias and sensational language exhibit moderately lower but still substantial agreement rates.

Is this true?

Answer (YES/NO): NO